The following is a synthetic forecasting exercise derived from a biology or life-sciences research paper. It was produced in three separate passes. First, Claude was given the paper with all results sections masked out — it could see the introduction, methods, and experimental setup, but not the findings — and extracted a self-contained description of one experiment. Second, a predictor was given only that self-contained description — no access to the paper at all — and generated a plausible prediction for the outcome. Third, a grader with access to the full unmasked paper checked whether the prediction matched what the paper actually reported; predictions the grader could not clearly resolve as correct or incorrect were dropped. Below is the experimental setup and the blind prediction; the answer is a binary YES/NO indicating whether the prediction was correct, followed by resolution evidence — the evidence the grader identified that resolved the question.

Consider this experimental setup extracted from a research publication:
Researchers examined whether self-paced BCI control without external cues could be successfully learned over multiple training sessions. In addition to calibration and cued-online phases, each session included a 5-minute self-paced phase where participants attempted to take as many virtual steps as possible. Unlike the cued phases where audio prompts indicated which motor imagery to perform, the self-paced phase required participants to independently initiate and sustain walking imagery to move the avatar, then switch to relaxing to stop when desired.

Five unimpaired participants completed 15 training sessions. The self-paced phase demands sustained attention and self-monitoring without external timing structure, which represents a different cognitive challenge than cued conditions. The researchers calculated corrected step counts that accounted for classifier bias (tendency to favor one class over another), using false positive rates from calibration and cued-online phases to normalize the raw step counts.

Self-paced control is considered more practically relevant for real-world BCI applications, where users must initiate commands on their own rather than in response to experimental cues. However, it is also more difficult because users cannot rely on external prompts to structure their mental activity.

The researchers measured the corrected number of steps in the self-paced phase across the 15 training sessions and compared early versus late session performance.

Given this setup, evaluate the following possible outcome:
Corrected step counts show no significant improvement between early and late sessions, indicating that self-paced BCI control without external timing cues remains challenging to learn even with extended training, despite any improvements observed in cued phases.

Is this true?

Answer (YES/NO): NO